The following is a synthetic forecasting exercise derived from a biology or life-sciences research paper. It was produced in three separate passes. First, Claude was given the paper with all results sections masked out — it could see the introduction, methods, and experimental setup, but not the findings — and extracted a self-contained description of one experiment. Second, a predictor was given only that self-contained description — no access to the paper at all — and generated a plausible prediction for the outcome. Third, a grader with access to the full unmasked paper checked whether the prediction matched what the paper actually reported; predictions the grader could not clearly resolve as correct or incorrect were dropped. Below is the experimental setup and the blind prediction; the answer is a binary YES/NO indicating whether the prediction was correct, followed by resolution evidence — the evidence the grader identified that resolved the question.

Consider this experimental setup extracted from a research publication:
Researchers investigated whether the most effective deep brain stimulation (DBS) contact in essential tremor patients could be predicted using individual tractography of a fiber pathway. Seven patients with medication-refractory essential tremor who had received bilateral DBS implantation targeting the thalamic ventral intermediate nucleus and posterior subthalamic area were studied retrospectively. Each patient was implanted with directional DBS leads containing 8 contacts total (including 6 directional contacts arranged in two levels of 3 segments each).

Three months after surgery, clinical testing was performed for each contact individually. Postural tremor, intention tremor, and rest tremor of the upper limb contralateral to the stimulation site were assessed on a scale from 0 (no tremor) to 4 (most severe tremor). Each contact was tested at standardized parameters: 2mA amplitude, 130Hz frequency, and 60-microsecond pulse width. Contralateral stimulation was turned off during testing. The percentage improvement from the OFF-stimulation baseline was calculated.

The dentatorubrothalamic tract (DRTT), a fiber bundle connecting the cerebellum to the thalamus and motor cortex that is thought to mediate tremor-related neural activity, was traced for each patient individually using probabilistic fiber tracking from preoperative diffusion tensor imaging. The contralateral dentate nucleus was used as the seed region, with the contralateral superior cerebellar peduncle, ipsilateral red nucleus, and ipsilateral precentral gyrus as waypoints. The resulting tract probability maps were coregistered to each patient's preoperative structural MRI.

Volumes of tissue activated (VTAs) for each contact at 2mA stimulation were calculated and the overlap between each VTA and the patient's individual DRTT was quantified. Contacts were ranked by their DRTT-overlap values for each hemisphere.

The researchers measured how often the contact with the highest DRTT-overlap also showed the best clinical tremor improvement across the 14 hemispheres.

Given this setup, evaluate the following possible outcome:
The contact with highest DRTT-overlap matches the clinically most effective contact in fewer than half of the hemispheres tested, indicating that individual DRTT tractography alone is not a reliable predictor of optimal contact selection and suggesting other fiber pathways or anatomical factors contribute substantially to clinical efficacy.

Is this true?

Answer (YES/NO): NO